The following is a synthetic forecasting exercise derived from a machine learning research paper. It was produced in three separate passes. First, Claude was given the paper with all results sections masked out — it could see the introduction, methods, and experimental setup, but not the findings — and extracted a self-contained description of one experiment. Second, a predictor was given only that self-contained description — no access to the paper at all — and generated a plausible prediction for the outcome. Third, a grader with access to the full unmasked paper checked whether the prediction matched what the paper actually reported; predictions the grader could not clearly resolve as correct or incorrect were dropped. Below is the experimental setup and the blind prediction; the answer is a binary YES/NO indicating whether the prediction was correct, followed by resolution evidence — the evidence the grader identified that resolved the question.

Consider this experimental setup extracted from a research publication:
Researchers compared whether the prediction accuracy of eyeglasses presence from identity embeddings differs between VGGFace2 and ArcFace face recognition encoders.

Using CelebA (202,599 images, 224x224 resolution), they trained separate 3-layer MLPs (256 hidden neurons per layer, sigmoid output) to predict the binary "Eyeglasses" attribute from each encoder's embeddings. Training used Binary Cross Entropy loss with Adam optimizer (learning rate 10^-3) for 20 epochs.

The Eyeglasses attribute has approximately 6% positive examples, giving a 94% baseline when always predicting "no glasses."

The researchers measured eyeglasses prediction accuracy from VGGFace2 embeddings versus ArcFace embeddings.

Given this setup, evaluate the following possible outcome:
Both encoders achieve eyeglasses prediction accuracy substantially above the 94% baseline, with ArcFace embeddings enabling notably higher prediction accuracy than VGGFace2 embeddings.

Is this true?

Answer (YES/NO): NO